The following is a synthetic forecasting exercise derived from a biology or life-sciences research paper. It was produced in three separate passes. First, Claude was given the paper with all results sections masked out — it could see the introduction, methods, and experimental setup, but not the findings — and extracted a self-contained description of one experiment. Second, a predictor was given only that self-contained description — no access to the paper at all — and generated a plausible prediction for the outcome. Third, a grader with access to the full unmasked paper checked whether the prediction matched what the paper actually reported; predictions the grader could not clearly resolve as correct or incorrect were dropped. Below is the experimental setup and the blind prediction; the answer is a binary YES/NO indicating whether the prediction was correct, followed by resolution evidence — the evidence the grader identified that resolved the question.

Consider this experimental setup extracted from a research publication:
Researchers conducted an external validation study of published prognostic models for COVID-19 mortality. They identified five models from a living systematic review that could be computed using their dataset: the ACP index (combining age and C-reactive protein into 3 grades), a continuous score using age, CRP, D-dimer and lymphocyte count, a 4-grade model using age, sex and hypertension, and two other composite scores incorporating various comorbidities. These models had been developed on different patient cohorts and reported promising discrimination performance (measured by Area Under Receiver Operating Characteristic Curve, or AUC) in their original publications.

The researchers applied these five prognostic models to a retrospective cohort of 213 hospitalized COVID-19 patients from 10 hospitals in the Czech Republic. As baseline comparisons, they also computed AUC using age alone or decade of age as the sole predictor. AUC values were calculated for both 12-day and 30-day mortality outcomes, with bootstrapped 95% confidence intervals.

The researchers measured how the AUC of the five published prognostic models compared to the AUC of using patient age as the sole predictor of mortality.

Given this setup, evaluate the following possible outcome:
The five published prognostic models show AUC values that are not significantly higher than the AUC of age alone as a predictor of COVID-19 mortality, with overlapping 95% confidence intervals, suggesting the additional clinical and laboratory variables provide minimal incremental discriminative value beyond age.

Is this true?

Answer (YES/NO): YES